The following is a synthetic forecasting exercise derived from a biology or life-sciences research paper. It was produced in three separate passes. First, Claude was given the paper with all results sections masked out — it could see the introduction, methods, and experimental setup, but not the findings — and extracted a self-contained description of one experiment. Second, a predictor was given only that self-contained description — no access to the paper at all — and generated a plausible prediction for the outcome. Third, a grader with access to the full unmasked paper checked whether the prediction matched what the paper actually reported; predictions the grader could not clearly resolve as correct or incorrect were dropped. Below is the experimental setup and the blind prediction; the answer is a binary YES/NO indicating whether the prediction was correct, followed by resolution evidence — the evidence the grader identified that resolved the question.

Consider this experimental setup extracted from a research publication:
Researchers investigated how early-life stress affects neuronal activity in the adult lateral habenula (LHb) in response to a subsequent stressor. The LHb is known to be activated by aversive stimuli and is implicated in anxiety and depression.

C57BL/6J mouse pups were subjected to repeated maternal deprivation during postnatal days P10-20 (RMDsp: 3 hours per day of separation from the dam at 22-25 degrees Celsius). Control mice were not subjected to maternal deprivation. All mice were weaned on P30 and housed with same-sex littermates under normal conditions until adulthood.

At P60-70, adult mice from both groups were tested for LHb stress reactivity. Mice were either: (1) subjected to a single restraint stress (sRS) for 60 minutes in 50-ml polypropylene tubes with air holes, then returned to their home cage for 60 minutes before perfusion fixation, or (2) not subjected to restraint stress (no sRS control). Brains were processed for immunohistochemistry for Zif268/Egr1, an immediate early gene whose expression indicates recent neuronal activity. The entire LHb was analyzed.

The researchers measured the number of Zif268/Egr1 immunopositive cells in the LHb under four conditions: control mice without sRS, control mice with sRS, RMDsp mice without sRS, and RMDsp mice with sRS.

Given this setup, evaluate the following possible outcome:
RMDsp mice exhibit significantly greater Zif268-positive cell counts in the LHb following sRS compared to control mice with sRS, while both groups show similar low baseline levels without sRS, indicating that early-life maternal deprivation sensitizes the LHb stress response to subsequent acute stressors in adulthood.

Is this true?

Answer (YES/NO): YES